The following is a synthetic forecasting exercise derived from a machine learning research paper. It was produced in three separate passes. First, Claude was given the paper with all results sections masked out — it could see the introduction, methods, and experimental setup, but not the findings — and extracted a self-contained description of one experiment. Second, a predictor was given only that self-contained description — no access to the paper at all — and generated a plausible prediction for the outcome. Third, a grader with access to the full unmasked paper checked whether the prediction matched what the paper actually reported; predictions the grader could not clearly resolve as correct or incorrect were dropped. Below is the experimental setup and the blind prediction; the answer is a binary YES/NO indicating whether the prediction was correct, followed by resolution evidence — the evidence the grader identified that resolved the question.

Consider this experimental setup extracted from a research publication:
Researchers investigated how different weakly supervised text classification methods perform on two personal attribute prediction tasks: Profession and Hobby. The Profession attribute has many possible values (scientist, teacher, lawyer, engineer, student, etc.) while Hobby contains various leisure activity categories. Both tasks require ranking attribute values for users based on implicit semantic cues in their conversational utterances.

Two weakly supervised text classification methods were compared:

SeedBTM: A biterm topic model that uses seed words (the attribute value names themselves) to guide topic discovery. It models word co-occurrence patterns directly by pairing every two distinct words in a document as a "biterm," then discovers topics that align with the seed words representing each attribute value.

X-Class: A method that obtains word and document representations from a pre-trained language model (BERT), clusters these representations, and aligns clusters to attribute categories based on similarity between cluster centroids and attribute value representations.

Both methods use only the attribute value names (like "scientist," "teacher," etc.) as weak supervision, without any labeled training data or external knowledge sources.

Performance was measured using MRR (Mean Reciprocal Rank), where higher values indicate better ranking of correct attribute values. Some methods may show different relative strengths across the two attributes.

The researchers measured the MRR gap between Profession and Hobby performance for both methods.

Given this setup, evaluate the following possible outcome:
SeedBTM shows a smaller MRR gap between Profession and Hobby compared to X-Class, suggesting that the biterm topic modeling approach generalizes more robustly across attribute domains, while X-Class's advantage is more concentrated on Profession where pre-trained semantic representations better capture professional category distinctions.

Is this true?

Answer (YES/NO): NO